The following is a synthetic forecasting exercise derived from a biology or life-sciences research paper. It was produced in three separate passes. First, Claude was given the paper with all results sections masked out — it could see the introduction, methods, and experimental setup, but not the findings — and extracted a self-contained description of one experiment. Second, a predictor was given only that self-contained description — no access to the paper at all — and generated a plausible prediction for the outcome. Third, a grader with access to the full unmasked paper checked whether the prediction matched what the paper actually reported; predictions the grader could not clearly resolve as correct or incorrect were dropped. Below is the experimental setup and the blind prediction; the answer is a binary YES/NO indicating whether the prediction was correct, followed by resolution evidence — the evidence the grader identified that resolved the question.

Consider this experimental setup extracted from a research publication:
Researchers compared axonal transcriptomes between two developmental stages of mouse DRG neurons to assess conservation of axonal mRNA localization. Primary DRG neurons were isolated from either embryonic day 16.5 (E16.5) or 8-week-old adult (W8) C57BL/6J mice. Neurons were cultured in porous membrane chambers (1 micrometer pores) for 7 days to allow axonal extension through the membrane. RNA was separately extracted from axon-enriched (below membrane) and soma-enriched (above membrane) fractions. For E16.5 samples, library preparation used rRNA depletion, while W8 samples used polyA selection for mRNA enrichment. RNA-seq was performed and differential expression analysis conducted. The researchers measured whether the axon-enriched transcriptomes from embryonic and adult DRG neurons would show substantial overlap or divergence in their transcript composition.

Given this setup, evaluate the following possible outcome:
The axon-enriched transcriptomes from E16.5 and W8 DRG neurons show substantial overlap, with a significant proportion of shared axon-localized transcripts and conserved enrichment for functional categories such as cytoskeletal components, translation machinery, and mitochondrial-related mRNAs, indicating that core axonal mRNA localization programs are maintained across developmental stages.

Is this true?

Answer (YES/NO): NO